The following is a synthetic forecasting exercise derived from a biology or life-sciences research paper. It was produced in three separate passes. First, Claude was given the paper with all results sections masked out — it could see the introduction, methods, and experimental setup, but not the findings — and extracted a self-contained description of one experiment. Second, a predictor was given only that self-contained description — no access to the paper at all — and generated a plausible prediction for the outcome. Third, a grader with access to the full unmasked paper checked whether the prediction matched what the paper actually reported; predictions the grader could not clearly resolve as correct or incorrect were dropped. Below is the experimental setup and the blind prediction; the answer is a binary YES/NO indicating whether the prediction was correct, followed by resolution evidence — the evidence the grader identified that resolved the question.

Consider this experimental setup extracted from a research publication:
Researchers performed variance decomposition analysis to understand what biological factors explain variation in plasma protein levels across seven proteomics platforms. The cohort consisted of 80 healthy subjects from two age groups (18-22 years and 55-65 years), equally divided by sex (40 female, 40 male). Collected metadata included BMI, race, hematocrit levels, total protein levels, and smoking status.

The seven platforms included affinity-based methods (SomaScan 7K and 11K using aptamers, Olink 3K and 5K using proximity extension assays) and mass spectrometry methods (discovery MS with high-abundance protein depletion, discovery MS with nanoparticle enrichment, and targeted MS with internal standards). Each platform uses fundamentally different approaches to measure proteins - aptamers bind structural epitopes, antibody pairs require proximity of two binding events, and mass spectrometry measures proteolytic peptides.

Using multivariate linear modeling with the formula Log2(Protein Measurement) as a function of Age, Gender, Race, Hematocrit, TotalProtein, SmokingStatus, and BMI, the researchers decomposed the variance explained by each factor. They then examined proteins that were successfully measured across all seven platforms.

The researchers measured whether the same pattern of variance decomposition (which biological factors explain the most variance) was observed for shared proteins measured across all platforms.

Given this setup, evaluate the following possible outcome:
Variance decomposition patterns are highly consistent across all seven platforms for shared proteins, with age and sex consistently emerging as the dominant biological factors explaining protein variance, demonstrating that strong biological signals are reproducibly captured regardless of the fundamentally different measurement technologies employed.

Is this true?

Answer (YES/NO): NO